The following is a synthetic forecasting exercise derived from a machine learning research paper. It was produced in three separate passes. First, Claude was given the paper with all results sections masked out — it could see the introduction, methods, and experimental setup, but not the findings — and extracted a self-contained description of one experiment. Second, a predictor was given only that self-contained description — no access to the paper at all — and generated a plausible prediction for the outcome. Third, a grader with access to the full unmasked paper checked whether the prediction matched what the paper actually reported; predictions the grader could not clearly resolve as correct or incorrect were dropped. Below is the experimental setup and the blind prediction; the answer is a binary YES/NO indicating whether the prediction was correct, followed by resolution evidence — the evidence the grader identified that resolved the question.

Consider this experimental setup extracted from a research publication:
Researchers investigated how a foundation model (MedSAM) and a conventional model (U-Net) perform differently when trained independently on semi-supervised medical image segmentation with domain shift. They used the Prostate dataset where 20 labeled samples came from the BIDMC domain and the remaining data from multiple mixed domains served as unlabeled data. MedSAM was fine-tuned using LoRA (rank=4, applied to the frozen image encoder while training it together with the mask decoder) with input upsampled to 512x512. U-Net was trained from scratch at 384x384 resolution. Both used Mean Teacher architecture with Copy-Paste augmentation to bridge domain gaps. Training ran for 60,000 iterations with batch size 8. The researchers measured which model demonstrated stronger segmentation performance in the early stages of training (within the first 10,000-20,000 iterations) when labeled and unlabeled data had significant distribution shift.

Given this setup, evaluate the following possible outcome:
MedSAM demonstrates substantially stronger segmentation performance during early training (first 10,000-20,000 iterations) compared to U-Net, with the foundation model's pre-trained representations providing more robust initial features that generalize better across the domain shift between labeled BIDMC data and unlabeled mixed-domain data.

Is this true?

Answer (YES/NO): YES